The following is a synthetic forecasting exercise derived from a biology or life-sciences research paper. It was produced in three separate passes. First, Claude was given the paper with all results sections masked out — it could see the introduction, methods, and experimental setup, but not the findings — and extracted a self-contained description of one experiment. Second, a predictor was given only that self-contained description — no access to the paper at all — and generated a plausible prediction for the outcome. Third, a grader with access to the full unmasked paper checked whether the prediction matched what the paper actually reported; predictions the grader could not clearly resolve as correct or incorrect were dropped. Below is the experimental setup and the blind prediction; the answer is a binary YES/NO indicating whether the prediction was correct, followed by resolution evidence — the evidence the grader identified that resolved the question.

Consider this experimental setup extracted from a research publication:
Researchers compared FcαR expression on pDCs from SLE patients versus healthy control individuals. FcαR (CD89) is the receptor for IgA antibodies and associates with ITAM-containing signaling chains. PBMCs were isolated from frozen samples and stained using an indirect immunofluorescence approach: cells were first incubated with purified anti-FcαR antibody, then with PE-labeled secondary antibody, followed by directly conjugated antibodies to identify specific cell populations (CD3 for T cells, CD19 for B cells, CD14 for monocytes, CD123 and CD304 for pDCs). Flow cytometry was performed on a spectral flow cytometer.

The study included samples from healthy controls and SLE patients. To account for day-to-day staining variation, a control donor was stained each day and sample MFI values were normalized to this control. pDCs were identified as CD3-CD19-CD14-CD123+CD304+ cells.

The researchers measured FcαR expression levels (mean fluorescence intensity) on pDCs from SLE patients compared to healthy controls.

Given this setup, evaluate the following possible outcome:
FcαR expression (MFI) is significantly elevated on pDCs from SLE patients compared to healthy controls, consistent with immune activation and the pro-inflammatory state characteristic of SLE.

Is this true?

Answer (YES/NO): YES